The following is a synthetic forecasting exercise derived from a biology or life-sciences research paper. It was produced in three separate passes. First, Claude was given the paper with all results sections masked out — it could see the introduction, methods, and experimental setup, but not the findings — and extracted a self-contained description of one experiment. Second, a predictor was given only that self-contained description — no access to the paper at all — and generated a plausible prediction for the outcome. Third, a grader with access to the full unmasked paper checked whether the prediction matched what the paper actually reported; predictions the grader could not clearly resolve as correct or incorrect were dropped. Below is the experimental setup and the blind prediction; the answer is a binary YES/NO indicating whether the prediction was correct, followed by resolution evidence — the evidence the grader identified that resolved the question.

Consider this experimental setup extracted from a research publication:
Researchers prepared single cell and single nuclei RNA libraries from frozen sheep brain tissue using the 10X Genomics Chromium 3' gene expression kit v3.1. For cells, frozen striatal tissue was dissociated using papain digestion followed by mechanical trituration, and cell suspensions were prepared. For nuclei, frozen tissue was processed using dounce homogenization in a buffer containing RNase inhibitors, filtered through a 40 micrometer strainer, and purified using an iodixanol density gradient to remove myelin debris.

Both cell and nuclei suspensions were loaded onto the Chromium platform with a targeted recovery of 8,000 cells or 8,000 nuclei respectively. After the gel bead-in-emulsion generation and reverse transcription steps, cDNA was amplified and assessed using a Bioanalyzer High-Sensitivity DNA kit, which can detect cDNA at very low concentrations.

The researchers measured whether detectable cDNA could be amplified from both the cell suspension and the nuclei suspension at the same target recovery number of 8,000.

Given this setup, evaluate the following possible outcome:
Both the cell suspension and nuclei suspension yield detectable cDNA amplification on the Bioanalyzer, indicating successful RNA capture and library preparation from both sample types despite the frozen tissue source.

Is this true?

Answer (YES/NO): NO